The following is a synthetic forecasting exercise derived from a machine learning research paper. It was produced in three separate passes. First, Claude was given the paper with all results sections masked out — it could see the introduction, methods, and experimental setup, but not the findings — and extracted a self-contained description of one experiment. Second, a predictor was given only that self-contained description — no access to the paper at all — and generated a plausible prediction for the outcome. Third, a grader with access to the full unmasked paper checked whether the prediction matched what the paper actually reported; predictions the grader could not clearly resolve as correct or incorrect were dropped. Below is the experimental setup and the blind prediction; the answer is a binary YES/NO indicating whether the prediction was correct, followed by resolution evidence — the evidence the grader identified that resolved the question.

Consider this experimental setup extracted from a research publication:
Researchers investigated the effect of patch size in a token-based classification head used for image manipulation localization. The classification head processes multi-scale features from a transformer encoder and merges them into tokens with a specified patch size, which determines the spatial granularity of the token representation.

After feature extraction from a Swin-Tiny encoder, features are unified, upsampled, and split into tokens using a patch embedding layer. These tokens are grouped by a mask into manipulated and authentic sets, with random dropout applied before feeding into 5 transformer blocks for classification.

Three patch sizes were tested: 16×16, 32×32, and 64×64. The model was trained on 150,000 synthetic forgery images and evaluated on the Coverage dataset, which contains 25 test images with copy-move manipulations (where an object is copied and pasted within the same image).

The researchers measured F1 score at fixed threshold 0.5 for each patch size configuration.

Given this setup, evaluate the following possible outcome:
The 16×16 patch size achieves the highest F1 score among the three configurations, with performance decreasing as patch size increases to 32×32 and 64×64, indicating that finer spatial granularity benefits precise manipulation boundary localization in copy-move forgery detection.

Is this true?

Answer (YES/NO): YES